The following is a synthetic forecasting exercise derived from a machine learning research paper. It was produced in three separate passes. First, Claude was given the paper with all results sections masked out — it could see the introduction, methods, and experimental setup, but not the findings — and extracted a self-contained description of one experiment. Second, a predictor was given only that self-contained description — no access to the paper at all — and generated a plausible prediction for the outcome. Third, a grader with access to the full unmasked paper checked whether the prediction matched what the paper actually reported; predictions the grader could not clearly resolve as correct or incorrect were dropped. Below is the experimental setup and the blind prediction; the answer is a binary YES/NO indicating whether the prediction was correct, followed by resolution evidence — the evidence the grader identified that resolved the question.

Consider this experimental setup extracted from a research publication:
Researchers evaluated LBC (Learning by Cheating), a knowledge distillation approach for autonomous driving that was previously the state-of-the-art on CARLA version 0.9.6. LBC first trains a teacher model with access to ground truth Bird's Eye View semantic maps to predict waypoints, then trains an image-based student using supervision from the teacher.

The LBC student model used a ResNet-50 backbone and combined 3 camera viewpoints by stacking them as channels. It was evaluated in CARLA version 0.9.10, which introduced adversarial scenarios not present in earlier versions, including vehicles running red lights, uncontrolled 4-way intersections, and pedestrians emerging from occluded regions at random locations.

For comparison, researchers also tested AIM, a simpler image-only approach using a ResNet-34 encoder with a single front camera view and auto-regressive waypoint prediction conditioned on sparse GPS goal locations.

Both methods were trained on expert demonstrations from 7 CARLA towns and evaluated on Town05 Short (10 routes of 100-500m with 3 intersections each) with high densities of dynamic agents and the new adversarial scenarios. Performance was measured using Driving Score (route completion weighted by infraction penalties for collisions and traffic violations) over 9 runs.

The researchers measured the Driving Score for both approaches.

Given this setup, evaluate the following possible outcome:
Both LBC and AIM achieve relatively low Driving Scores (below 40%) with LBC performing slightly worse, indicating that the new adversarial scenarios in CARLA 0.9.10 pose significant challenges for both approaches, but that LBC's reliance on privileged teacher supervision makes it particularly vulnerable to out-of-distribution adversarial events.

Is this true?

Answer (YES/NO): NO